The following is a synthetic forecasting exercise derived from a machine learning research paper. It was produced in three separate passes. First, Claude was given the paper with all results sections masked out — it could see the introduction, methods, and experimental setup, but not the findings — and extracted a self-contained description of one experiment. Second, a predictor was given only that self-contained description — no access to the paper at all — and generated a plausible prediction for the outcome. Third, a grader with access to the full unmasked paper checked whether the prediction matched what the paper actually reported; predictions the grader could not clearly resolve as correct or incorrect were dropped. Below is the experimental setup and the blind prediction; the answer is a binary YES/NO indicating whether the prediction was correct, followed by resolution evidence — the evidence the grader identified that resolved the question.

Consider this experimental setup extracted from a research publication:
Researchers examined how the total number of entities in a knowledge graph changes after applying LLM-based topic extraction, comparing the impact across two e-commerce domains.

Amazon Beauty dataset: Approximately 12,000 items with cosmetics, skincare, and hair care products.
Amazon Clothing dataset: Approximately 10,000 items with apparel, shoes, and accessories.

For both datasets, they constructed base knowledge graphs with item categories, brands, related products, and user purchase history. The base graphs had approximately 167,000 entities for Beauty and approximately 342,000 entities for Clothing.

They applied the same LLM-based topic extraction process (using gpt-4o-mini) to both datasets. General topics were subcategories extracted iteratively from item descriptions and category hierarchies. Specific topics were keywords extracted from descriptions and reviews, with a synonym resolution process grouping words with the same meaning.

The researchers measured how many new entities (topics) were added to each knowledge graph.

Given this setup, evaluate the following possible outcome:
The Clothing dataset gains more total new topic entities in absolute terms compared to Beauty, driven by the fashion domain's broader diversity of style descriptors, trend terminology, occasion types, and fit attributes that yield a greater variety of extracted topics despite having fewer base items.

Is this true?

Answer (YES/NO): NO